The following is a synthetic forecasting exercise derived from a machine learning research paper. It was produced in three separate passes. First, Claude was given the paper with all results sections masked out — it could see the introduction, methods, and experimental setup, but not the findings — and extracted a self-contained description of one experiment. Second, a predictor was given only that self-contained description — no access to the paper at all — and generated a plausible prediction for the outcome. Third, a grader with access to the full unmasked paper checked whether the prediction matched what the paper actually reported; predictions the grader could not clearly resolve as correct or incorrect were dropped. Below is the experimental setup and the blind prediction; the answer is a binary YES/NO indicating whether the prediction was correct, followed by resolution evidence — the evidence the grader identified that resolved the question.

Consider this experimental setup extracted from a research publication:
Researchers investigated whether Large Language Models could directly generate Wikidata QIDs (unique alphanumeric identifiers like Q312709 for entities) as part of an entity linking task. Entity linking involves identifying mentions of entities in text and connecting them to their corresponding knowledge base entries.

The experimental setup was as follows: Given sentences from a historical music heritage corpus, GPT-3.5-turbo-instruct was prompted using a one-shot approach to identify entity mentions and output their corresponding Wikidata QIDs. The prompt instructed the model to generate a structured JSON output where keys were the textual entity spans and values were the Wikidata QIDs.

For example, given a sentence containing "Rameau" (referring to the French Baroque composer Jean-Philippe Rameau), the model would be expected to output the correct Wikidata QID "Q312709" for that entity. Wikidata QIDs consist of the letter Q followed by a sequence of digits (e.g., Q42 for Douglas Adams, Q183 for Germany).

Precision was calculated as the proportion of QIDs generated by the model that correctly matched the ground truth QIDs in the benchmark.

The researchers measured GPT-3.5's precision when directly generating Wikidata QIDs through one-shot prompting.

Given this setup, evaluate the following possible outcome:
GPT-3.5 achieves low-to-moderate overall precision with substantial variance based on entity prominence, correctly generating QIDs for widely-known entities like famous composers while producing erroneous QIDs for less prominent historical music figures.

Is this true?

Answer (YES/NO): NO